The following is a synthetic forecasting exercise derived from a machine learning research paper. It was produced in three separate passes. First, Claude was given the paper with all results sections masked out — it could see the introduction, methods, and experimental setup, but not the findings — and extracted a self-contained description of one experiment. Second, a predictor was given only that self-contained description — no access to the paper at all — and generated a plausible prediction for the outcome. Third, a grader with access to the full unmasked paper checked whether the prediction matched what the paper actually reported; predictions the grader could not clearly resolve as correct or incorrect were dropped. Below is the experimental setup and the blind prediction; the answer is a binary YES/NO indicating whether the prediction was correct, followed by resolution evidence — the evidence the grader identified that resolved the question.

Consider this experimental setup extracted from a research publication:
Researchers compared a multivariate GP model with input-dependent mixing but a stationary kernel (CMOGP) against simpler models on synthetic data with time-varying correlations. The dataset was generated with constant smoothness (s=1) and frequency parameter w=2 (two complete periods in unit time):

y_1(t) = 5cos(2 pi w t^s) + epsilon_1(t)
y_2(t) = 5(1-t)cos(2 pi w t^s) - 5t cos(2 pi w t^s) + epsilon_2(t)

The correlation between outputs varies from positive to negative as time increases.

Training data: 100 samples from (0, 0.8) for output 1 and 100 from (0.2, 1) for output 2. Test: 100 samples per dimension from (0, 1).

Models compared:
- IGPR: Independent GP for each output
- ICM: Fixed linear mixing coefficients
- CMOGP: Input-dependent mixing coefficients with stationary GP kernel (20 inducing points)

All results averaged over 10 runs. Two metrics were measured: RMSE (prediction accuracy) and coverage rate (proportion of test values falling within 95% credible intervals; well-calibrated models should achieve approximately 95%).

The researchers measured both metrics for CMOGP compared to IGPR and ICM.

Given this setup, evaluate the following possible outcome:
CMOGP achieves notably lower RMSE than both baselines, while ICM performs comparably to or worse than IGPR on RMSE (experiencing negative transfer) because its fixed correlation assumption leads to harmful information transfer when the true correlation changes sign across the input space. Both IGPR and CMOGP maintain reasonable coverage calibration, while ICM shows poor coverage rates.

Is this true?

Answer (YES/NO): NO